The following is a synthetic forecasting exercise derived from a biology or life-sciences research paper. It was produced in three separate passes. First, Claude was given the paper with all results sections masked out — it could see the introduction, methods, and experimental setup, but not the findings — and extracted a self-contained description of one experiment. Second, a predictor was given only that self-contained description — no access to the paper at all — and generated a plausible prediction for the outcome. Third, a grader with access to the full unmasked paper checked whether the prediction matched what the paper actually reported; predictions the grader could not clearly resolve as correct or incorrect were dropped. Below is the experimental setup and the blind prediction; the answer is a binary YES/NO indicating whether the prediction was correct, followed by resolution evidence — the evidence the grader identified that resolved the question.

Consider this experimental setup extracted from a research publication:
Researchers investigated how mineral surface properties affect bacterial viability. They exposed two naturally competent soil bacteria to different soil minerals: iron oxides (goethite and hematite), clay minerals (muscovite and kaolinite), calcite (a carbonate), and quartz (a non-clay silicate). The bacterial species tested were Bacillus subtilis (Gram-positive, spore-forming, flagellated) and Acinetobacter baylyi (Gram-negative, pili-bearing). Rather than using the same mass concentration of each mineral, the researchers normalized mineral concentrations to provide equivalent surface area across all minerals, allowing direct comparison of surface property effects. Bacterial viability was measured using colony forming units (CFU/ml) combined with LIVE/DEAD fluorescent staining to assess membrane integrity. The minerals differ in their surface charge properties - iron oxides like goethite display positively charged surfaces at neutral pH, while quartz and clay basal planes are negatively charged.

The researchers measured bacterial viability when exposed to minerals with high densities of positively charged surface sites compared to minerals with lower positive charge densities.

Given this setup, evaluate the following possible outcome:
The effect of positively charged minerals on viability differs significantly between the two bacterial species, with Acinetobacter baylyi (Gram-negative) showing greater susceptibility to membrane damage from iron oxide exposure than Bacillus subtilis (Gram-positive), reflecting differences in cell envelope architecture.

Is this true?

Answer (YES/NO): NO